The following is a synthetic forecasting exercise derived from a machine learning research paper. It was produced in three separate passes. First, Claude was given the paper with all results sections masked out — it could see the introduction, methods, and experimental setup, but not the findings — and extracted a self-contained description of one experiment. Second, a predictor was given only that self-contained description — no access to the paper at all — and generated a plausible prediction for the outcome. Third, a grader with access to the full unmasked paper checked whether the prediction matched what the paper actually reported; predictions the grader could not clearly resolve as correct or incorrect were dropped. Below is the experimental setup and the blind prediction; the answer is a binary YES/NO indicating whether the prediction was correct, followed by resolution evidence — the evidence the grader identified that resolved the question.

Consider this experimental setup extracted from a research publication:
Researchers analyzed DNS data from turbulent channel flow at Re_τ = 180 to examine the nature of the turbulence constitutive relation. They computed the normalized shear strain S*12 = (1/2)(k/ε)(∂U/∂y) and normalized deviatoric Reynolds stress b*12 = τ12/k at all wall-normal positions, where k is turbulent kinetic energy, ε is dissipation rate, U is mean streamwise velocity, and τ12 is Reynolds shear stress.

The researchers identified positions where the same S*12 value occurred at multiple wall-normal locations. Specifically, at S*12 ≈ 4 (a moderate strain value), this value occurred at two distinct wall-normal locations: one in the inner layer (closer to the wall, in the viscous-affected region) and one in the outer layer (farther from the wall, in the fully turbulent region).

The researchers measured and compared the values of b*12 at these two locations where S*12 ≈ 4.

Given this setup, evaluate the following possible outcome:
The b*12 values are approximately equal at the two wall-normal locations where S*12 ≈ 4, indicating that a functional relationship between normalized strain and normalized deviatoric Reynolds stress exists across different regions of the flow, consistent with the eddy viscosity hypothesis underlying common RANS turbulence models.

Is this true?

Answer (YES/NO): NO